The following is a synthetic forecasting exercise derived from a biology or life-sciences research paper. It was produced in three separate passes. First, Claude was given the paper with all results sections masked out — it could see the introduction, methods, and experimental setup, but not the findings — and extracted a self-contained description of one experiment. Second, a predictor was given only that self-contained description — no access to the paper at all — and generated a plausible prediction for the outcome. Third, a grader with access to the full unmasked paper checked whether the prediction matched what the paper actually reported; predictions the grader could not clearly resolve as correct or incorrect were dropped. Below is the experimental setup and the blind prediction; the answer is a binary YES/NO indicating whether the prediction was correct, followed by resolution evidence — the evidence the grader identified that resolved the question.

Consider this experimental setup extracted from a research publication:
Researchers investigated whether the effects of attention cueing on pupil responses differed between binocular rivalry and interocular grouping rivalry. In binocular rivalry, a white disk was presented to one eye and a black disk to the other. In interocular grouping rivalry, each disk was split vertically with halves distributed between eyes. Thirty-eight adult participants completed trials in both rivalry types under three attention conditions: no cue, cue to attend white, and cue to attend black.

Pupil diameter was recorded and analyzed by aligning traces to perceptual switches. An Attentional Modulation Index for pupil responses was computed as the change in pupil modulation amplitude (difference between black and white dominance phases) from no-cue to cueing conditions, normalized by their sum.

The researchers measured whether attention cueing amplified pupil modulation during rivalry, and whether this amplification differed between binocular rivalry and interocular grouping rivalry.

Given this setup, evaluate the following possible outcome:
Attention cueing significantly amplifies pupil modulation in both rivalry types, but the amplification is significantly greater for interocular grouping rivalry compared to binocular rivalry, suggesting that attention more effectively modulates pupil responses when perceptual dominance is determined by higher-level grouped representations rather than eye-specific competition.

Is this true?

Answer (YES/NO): NO